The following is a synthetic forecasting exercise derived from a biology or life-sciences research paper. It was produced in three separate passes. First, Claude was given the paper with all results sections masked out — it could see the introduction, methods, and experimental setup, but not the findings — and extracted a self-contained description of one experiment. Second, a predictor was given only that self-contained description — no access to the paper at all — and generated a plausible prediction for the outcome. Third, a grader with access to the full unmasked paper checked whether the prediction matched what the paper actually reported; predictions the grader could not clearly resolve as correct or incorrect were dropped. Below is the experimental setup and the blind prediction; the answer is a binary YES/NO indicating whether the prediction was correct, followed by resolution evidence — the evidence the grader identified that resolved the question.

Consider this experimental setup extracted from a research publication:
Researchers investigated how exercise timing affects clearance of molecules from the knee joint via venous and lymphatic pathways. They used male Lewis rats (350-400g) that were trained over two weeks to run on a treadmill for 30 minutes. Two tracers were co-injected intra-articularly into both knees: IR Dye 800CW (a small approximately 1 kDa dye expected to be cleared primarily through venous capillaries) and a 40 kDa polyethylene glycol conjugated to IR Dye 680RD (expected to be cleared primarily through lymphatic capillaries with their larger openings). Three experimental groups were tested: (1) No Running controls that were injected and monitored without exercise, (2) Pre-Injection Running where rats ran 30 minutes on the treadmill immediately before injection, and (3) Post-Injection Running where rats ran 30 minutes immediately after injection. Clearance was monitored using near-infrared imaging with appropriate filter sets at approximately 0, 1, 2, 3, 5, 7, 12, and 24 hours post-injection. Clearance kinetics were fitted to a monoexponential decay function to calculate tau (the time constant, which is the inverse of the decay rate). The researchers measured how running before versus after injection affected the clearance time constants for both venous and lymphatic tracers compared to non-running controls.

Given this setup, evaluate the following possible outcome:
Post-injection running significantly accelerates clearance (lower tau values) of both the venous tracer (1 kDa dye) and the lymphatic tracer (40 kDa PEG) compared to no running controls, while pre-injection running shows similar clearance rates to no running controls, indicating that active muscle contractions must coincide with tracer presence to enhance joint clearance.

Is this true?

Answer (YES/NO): NO